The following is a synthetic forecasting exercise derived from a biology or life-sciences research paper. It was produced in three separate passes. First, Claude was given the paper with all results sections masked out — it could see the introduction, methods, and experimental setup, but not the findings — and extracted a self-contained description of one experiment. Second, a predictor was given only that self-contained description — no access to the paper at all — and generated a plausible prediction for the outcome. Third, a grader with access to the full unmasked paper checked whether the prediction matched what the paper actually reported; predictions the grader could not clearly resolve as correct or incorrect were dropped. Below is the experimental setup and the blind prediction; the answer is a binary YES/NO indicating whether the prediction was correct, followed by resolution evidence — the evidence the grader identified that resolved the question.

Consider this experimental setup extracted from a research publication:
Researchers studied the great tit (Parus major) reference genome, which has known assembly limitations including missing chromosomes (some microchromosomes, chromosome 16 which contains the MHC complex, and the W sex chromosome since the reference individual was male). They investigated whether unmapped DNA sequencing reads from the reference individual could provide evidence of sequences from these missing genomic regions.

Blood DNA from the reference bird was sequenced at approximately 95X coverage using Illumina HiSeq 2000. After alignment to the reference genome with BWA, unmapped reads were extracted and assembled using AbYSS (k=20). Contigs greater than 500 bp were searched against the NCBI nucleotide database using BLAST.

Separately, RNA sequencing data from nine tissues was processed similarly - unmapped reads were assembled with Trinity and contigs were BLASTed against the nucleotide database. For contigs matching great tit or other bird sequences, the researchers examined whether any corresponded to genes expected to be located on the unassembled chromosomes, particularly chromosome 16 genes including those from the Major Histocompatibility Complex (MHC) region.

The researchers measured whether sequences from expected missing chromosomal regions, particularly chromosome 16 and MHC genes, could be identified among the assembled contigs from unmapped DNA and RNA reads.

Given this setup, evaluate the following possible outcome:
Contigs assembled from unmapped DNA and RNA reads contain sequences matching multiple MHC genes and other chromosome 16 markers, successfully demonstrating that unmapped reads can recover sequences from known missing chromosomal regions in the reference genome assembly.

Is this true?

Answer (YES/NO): NO